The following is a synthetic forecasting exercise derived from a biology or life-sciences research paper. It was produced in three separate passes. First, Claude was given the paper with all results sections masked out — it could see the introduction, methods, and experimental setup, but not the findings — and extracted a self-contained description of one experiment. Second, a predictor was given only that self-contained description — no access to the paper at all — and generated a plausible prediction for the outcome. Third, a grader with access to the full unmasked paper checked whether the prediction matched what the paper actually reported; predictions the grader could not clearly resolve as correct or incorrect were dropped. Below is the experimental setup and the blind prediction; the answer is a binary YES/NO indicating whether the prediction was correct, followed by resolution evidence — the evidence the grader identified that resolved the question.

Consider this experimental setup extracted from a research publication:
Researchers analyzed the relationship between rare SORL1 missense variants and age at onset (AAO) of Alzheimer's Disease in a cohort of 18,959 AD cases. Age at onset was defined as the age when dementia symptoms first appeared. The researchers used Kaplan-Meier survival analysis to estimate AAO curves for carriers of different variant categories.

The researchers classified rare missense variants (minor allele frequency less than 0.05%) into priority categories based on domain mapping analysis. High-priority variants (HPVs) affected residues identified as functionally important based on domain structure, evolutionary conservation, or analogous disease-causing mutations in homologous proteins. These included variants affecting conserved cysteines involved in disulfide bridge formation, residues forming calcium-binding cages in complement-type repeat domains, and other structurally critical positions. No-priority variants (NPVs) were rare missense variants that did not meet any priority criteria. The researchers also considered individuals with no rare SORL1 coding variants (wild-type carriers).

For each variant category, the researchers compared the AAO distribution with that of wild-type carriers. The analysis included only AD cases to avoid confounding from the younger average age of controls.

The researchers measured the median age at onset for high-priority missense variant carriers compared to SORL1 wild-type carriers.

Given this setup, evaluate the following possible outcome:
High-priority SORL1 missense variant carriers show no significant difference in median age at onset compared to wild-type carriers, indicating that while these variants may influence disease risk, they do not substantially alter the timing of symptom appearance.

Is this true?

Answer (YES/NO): NO